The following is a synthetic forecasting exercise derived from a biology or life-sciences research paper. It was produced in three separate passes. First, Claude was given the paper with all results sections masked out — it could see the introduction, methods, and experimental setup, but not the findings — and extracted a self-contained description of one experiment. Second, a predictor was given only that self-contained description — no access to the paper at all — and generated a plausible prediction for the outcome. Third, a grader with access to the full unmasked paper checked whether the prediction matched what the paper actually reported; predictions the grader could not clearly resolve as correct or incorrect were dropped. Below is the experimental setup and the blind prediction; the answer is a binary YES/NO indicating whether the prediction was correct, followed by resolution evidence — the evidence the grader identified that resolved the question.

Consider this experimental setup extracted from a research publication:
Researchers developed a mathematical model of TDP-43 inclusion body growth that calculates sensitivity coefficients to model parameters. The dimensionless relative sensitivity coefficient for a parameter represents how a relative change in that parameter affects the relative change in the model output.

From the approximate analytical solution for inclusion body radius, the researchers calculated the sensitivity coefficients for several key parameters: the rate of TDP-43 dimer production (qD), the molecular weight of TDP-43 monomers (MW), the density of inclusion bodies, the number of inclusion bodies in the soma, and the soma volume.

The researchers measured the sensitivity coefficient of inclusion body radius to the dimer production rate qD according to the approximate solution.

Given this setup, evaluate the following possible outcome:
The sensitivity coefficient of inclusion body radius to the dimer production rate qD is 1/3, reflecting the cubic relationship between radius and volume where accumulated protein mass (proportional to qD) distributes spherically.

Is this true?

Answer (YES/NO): YES